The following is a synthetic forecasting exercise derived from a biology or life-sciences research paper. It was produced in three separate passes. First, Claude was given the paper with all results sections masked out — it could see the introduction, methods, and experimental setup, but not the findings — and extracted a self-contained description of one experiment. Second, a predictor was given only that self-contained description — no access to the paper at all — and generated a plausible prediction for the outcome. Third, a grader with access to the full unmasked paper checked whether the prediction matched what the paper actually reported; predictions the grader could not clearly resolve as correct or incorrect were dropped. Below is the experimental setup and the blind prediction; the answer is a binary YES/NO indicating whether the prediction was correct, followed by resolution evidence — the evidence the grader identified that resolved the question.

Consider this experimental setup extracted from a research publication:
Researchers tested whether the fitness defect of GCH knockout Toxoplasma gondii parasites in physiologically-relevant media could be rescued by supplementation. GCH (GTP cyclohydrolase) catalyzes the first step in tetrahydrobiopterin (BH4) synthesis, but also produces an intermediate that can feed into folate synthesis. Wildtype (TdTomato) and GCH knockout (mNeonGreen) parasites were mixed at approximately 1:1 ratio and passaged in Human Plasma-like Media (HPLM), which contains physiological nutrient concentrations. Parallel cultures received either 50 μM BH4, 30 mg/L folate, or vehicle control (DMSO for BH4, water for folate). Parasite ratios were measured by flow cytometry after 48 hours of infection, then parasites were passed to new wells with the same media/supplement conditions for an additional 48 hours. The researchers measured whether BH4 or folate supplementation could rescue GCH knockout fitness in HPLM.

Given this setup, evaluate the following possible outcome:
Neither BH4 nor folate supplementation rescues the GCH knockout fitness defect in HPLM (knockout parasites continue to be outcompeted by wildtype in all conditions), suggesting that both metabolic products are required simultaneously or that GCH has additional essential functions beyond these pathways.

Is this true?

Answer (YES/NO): NO